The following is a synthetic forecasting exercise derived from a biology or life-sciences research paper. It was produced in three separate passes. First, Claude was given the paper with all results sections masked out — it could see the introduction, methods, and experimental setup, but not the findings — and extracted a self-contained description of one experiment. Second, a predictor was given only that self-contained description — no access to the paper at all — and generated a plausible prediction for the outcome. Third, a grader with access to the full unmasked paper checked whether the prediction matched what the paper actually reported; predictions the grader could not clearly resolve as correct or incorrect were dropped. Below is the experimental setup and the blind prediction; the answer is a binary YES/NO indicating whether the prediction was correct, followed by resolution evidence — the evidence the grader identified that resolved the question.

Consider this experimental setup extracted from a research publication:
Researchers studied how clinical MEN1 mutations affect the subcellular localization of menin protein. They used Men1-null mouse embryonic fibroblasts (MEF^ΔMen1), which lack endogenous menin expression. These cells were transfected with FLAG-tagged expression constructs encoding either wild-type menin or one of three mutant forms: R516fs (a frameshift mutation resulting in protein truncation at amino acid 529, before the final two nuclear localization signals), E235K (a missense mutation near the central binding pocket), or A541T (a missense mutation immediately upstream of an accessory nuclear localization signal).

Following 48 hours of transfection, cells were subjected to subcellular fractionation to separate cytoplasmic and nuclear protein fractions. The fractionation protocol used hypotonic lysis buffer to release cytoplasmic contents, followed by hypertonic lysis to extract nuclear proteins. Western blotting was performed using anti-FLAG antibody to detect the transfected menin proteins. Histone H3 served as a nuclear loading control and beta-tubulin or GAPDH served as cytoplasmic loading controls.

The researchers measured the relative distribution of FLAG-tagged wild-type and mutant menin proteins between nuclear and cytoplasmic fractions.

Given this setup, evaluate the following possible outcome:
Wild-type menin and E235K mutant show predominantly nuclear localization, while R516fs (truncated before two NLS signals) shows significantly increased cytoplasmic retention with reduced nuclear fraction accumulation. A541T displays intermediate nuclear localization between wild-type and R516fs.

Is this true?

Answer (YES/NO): NO